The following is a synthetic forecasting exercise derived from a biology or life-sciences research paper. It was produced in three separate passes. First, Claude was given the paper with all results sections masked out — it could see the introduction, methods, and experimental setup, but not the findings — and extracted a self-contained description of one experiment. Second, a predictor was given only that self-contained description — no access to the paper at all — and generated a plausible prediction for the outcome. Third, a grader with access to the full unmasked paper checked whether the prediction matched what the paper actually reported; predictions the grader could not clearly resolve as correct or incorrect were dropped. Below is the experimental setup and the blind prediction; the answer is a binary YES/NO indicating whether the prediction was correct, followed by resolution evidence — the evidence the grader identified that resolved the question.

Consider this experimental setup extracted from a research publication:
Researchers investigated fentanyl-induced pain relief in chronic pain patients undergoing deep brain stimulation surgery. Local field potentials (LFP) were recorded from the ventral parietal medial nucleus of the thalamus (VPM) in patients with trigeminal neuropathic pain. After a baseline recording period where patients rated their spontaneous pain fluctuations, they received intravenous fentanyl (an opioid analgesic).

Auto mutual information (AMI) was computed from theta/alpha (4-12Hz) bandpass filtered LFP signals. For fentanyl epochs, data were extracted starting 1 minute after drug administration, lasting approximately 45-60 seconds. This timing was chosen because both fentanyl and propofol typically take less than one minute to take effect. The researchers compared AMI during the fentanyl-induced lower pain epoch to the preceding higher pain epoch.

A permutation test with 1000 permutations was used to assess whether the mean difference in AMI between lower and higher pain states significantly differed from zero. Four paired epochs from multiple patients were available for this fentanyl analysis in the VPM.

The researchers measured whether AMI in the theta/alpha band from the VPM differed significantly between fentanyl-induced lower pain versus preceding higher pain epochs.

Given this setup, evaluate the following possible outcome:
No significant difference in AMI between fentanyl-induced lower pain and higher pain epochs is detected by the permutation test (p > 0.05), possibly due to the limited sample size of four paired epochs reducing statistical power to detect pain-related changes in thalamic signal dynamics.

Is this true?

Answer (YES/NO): NO